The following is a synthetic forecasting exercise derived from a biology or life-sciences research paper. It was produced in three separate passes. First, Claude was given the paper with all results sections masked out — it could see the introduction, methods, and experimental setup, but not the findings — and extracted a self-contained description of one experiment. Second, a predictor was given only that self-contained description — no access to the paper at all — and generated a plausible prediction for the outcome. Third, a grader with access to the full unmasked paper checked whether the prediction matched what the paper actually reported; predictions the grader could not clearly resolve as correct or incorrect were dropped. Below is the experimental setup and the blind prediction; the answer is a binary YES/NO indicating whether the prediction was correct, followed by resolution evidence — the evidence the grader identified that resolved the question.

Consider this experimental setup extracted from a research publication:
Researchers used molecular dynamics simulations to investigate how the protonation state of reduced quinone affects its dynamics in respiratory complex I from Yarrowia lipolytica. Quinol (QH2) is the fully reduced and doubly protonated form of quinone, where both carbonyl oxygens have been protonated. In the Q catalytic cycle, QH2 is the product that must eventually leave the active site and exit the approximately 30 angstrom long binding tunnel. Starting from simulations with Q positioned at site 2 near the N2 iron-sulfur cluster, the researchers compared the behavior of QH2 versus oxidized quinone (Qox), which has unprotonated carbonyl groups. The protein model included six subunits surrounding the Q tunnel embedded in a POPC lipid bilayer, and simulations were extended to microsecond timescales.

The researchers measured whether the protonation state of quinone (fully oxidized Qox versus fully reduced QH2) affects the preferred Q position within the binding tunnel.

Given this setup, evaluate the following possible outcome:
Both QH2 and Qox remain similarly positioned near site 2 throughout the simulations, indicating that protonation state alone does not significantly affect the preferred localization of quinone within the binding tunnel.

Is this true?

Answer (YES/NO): NO